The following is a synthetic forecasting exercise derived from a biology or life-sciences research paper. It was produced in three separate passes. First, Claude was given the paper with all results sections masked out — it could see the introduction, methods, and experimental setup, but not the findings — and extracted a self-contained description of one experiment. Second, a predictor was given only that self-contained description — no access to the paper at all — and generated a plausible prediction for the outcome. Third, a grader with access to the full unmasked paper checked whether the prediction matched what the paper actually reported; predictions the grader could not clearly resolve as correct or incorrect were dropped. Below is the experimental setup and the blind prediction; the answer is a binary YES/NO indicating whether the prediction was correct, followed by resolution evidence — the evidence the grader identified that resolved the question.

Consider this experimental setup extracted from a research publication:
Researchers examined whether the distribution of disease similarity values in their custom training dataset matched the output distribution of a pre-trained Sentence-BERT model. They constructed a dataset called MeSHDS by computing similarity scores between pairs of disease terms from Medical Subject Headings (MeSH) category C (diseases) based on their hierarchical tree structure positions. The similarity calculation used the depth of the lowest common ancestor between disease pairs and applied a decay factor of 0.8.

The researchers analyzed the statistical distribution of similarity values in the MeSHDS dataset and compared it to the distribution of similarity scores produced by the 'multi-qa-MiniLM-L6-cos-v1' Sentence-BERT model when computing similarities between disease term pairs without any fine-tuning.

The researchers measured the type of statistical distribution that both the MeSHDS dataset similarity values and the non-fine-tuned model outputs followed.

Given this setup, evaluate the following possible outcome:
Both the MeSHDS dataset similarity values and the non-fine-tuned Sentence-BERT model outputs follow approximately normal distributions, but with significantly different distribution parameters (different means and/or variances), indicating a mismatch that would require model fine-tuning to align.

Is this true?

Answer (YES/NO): NO